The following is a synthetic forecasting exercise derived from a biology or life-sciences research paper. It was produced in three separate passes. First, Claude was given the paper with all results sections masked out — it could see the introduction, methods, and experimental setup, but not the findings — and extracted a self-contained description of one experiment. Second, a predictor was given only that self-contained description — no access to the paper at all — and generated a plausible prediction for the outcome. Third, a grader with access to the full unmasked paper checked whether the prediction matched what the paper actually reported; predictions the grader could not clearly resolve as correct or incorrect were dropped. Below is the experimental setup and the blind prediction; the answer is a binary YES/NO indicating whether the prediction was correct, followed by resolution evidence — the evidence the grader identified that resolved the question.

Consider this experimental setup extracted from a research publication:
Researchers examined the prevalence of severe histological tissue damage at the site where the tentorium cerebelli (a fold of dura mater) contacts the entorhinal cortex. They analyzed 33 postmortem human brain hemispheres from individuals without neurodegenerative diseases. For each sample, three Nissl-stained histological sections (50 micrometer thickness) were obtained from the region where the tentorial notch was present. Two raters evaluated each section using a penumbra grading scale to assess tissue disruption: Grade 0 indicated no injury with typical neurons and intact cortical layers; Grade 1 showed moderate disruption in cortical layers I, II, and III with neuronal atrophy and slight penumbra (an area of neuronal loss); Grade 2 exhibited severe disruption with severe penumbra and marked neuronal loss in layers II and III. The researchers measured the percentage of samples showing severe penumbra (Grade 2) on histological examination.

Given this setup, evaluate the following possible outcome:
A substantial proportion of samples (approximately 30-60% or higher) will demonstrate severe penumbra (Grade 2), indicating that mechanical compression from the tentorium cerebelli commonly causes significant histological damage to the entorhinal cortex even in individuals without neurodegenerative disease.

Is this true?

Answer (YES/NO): NO